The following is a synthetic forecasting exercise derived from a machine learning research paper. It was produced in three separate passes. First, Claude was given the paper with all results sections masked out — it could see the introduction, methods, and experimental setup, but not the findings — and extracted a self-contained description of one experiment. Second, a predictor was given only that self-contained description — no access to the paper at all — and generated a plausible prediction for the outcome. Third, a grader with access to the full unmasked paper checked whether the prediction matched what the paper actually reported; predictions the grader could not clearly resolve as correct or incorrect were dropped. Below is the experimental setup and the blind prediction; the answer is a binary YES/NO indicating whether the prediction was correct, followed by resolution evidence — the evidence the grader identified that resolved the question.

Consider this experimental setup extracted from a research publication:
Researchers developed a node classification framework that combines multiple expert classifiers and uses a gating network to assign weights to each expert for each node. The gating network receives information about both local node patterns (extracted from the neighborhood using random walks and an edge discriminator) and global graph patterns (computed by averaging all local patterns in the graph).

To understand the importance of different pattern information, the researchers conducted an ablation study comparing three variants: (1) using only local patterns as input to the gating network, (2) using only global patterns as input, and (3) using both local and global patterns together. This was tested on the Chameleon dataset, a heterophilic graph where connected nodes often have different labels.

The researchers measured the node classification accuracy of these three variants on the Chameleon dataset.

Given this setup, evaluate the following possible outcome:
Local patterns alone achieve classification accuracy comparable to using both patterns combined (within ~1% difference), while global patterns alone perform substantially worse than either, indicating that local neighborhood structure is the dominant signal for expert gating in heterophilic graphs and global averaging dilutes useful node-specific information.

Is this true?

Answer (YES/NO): NO